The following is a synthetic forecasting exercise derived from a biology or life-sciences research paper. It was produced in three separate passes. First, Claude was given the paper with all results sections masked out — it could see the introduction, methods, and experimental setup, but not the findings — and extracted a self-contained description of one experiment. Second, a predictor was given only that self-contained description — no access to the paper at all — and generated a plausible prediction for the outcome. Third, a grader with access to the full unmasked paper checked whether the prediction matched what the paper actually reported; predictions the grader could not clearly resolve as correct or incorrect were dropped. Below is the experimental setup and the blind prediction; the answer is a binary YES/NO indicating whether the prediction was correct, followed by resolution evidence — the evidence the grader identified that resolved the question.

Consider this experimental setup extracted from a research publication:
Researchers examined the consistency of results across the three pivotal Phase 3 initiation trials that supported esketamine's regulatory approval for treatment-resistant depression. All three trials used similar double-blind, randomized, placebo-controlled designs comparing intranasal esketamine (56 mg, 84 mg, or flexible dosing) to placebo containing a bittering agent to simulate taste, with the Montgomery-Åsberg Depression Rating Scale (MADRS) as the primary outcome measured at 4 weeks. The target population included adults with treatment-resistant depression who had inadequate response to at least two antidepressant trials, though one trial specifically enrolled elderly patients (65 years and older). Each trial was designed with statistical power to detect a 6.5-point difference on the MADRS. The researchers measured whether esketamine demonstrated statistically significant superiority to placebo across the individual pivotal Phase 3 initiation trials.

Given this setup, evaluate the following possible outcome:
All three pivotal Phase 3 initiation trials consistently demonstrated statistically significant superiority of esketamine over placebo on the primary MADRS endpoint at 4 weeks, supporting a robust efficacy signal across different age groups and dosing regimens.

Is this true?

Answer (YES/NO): NO